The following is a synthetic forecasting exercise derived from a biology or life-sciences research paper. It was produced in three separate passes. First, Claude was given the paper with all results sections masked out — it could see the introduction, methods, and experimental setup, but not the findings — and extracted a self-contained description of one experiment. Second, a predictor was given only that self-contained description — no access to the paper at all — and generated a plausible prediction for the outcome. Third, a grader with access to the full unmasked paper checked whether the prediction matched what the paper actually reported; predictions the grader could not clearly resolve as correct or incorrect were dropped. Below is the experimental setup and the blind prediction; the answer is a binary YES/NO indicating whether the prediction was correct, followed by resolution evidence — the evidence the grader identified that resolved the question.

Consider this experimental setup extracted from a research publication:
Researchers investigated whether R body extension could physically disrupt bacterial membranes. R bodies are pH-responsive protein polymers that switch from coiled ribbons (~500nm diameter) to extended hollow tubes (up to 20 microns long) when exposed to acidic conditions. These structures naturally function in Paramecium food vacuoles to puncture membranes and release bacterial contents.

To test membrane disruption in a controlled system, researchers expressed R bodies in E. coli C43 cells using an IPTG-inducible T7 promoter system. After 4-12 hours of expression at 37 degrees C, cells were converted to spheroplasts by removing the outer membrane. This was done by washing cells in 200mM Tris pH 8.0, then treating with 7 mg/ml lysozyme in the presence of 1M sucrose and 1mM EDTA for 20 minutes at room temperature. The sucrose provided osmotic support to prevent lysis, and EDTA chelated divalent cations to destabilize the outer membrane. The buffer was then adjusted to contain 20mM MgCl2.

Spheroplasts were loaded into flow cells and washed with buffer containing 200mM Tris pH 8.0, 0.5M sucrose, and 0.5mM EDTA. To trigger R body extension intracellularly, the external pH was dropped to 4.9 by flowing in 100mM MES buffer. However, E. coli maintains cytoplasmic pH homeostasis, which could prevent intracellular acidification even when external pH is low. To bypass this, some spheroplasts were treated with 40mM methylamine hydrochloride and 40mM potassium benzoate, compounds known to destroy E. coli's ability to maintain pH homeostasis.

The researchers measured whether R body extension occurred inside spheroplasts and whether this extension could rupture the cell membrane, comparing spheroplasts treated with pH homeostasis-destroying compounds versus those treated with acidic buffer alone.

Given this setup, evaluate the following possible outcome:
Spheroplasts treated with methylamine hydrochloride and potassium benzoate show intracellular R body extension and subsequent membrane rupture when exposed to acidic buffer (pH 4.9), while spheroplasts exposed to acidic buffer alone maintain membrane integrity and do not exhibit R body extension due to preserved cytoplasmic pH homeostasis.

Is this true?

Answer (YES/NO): YES